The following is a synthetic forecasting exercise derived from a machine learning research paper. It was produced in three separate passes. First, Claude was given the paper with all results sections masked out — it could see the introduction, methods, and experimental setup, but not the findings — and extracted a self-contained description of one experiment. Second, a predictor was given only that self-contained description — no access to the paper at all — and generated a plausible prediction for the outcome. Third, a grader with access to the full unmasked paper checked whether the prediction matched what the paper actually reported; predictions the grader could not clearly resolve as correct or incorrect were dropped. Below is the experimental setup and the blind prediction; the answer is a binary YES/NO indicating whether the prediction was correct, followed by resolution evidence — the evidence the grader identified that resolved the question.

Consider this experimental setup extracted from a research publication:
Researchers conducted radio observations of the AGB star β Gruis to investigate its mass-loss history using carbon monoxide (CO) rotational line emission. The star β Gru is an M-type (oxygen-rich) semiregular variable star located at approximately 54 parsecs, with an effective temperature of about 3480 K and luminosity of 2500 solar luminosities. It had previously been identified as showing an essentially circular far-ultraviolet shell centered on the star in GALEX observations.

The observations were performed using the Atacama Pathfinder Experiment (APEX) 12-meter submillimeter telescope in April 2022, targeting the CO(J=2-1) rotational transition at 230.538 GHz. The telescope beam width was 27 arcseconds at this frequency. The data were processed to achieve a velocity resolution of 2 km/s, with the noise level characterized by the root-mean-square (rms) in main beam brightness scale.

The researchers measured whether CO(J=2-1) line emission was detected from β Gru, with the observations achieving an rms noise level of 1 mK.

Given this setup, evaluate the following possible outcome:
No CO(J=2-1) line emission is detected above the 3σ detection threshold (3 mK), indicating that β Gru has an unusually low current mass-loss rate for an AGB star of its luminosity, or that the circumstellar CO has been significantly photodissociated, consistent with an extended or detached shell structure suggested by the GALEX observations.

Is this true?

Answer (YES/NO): YES